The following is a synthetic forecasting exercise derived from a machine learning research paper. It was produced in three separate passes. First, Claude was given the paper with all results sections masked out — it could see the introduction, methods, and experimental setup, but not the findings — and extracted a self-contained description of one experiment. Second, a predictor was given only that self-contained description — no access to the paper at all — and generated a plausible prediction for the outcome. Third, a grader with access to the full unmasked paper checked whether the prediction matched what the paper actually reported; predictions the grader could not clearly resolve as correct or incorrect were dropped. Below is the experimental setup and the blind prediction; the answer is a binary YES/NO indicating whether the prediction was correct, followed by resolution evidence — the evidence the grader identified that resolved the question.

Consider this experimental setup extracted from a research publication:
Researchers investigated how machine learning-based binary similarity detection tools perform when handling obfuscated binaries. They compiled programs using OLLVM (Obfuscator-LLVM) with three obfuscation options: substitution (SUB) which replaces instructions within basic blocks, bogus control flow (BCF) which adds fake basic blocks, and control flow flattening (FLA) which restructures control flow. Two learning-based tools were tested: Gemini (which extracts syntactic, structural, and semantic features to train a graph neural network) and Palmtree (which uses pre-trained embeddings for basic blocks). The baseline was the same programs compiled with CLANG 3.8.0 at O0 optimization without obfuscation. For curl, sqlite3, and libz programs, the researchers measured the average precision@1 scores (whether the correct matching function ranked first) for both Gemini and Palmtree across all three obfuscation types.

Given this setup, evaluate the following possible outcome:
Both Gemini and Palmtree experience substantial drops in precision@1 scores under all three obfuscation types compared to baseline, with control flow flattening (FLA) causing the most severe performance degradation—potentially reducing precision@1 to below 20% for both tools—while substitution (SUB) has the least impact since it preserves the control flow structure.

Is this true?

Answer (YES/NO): YES